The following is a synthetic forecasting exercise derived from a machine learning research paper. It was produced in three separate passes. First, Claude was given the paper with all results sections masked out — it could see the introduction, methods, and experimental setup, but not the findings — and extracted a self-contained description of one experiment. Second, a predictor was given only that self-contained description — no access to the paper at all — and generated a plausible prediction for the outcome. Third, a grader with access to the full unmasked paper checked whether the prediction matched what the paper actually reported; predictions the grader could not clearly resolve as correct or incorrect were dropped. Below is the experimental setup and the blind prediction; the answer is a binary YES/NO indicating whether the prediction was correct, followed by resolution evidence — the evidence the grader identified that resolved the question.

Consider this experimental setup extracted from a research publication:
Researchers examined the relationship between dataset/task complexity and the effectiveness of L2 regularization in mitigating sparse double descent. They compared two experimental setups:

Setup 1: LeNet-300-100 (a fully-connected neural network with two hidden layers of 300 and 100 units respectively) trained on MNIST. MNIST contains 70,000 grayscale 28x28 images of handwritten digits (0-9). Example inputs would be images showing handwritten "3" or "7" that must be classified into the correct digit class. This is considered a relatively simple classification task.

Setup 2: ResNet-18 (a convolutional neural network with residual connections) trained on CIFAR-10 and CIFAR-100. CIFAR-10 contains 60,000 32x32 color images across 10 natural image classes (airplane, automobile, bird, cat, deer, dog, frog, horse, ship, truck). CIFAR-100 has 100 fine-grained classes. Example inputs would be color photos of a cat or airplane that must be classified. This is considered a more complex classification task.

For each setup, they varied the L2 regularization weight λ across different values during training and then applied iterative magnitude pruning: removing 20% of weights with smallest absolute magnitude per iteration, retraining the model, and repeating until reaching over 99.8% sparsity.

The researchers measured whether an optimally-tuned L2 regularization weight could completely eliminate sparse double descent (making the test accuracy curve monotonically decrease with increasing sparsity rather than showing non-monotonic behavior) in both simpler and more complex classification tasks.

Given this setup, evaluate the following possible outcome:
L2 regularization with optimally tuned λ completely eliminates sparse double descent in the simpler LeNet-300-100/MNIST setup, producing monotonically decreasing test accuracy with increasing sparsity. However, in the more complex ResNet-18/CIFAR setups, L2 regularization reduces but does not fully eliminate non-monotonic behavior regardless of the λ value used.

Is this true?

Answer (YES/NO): NO